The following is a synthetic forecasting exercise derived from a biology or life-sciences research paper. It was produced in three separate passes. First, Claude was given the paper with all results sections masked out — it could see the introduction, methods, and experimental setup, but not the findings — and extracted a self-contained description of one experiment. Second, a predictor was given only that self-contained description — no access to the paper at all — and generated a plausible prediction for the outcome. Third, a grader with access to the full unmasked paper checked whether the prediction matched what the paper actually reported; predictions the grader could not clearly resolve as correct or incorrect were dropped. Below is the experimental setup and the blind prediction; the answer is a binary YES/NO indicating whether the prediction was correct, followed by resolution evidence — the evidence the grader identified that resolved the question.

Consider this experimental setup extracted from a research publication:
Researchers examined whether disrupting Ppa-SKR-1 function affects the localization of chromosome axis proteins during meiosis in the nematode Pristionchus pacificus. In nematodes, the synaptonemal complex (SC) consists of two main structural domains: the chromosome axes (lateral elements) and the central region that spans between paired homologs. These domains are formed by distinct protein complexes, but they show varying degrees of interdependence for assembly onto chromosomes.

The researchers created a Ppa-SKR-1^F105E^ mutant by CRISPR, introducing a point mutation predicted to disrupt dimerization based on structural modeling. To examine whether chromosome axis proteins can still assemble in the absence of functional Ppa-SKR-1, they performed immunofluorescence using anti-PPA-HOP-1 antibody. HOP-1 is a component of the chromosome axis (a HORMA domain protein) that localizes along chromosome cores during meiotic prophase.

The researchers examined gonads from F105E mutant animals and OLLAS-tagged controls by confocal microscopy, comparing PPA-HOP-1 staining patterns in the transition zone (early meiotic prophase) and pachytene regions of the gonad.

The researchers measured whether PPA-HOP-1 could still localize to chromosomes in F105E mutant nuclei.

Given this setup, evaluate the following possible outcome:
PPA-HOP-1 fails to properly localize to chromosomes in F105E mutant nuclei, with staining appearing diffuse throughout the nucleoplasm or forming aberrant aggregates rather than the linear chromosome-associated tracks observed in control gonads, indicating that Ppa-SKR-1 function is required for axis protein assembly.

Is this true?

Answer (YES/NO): NO